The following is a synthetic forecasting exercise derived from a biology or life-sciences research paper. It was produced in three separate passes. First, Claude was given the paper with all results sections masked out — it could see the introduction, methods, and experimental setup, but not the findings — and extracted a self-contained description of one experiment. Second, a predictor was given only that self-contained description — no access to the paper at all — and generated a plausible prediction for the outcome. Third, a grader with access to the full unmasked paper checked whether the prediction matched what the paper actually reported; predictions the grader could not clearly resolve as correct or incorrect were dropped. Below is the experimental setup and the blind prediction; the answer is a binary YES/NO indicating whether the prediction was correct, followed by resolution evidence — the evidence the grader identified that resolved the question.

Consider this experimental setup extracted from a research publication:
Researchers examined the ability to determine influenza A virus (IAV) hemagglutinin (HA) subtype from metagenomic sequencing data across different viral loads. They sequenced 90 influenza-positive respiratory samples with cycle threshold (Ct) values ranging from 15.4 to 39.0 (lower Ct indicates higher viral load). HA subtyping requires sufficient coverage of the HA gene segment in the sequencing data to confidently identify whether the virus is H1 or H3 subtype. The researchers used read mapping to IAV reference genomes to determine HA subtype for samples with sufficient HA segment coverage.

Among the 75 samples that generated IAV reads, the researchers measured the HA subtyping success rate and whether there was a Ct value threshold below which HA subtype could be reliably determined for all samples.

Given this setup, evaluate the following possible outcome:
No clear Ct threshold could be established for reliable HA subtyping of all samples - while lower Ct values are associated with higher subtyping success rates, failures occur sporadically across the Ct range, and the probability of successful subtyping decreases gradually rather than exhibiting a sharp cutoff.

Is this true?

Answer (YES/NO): NO